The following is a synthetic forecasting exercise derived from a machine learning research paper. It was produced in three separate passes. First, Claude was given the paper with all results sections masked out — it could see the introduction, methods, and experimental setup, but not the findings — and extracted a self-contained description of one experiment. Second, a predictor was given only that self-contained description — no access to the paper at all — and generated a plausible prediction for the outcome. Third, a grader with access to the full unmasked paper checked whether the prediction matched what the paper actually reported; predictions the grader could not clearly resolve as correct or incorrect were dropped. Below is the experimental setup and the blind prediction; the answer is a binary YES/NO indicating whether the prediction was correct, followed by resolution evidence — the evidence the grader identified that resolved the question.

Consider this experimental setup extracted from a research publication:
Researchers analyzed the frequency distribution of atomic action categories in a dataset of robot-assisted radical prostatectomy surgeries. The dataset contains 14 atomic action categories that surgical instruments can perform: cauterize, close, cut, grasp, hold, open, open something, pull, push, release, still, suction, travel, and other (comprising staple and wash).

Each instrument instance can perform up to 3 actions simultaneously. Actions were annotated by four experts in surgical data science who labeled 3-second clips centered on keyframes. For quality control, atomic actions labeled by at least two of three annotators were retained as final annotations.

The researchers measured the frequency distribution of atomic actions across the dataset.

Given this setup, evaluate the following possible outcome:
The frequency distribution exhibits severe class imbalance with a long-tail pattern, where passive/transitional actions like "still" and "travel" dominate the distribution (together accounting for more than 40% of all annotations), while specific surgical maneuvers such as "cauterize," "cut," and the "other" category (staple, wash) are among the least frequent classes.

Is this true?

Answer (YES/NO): YES